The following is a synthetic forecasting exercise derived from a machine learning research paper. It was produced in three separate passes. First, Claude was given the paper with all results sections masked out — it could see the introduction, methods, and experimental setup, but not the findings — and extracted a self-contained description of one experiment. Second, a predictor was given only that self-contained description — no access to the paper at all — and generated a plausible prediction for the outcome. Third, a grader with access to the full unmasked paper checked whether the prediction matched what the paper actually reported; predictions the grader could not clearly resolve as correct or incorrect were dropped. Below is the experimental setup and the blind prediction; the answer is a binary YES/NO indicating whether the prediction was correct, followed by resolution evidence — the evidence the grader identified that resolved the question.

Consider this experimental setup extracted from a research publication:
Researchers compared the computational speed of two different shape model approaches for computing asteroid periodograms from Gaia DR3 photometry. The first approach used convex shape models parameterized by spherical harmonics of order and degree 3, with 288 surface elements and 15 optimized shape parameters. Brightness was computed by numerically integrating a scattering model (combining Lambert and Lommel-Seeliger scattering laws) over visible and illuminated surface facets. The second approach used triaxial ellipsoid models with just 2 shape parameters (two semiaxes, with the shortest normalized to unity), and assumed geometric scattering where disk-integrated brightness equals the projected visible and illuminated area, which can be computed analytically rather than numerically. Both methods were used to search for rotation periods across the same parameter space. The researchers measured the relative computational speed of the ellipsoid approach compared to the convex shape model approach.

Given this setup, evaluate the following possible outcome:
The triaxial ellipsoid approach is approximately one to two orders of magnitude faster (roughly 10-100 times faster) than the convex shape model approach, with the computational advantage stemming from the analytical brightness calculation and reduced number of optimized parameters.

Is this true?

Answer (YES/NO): YES